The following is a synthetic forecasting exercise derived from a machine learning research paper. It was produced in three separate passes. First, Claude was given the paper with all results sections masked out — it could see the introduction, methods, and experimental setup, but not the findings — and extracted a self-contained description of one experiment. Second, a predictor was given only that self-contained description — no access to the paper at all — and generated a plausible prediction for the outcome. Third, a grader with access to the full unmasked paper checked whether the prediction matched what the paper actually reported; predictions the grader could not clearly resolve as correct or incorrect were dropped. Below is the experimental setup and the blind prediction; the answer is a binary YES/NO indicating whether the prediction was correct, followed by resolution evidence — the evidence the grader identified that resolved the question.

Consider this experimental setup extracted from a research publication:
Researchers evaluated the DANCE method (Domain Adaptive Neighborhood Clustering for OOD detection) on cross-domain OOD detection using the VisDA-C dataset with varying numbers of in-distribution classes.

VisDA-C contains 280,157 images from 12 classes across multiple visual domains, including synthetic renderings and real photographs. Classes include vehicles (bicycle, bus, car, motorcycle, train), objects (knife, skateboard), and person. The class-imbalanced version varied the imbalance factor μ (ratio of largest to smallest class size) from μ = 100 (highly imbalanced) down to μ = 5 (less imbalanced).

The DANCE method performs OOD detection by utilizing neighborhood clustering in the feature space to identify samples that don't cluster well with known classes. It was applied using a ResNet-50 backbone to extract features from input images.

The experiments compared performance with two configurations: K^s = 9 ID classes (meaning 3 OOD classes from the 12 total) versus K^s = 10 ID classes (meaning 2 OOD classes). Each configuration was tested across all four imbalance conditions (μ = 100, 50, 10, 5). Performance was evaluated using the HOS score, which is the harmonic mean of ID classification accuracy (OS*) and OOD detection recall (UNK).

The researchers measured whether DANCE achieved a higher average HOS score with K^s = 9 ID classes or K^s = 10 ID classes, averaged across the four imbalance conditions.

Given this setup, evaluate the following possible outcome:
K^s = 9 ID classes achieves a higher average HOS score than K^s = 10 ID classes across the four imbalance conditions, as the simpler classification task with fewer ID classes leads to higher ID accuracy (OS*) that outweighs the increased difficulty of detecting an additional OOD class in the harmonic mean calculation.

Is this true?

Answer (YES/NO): YES